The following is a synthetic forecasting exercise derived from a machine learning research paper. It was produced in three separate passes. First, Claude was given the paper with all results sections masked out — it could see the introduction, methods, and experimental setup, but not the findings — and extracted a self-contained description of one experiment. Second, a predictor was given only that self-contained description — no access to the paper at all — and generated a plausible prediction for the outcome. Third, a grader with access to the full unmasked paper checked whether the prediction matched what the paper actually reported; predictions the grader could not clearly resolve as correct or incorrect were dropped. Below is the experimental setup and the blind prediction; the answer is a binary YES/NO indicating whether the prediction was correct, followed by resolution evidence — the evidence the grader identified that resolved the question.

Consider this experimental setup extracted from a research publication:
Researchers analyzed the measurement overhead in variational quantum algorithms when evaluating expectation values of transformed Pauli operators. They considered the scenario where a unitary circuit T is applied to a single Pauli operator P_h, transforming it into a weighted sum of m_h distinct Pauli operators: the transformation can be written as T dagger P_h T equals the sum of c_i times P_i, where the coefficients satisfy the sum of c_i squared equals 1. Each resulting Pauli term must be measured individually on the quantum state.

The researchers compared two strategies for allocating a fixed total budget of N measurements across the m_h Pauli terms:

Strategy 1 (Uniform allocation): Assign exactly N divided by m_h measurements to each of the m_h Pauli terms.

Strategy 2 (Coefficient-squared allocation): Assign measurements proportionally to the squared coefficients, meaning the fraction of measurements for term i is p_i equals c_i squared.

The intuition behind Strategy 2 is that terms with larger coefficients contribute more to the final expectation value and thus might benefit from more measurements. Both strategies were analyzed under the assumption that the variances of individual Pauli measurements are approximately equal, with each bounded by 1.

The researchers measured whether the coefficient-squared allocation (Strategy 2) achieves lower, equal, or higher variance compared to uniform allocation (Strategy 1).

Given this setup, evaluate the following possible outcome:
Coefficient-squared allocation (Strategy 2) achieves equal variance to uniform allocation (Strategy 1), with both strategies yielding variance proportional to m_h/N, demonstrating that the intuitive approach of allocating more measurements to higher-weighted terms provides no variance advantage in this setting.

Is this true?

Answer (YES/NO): YES